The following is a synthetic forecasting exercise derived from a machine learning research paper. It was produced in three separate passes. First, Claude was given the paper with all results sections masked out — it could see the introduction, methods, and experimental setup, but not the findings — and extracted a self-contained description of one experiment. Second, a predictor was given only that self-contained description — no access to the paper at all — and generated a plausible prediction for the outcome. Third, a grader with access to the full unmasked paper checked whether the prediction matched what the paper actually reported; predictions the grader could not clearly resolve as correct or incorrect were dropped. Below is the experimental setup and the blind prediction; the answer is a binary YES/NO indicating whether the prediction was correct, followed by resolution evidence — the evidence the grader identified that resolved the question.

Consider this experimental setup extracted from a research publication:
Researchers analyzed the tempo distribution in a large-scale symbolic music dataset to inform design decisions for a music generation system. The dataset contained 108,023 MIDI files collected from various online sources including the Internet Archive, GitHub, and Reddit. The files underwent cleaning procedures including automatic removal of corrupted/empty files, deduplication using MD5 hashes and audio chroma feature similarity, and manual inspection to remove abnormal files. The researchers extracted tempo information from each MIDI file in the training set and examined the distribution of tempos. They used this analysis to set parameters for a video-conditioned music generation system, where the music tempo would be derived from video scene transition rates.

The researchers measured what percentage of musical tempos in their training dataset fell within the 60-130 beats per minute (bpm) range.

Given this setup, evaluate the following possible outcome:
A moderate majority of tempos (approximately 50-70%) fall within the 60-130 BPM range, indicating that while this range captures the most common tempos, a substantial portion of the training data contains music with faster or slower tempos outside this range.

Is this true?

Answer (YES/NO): NO